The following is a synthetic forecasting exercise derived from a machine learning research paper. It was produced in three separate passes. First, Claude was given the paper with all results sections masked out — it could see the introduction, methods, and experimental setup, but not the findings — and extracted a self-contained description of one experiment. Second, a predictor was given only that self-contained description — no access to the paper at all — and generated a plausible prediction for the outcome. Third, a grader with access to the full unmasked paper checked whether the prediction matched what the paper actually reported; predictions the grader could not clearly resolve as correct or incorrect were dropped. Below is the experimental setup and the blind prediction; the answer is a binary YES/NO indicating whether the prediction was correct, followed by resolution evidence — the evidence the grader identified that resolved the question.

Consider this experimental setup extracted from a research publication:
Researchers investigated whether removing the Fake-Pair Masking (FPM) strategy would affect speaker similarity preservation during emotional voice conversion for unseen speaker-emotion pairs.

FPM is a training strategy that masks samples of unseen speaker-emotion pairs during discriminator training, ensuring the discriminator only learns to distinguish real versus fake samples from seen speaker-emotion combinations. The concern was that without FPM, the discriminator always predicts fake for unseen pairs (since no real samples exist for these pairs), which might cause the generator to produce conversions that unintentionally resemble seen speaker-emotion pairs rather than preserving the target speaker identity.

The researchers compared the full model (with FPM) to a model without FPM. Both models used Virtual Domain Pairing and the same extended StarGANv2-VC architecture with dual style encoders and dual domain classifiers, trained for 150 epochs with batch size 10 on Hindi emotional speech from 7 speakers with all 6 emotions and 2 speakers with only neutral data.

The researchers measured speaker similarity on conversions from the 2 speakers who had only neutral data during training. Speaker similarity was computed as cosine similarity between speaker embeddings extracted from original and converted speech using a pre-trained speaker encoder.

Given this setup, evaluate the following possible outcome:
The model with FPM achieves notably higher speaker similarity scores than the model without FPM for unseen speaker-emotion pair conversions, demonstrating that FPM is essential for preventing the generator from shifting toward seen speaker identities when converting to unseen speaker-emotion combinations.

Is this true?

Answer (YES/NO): NO